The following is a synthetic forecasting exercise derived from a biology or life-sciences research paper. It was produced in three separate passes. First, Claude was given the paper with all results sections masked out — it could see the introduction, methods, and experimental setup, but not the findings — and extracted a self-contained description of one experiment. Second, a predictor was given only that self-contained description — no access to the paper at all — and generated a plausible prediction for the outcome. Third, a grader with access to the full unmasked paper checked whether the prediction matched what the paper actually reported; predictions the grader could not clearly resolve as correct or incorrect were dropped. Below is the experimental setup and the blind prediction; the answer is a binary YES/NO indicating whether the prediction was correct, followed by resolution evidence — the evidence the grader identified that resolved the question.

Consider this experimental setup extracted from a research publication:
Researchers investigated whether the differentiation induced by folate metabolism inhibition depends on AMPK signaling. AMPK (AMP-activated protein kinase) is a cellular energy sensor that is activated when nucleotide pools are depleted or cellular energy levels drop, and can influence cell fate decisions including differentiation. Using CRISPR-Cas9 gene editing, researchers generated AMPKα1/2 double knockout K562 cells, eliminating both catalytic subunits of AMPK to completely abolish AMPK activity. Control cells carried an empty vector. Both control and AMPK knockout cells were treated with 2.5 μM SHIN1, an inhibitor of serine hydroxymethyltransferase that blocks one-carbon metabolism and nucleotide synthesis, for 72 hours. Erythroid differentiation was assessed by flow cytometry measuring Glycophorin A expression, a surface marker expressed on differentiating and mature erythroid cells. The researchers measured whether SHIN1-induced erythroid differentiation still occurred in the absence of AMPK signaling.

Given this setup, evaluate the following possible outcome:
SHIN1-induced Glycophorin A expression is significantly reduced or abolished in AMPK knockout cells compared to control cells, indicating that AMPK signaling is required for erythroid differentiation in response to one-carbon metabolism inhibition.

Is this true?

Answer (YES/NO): NO